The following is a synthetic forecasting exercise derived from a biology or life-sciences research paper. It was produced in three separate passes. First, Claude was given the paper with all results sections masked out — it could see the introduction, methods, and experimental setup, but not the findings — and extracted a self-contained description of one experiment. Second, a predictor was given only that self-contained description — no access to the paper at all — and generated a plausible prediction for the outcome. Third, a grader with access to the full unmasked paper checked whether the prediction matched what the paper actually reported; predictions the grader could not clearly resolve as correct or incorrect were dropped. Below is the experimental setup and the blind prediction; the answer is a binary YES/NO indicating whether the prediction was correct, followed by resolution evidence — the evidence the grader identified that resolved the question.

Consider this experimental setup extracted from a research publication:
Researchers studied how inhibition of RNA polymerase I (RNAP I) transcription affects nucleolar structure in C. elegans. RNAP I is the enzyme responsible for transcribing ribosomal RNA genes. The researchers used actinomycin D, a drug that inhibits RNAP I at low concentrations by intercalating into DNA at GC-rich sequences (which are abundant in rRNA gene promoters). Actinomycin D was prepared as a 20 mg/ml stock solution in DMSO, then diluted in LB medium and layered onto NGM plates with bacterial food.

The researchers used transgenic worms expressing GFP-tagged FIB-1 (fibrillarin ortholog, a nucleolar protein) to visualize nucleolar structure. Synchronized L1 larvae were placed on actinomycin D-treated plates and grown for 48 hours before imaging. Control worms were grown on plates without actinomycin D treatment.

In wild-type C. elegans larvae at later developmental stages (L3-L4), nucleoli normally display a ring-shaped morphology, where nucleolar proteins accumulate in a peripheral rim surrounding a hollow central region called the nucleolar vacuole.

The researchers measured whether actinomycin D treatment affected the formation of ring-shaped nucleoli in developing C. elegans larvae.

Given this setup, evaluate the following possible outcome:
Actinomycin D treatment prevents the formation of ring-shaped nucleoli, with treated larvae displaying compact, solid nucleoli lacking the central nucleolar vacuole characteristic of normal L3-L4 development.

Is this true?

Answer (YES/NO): NO